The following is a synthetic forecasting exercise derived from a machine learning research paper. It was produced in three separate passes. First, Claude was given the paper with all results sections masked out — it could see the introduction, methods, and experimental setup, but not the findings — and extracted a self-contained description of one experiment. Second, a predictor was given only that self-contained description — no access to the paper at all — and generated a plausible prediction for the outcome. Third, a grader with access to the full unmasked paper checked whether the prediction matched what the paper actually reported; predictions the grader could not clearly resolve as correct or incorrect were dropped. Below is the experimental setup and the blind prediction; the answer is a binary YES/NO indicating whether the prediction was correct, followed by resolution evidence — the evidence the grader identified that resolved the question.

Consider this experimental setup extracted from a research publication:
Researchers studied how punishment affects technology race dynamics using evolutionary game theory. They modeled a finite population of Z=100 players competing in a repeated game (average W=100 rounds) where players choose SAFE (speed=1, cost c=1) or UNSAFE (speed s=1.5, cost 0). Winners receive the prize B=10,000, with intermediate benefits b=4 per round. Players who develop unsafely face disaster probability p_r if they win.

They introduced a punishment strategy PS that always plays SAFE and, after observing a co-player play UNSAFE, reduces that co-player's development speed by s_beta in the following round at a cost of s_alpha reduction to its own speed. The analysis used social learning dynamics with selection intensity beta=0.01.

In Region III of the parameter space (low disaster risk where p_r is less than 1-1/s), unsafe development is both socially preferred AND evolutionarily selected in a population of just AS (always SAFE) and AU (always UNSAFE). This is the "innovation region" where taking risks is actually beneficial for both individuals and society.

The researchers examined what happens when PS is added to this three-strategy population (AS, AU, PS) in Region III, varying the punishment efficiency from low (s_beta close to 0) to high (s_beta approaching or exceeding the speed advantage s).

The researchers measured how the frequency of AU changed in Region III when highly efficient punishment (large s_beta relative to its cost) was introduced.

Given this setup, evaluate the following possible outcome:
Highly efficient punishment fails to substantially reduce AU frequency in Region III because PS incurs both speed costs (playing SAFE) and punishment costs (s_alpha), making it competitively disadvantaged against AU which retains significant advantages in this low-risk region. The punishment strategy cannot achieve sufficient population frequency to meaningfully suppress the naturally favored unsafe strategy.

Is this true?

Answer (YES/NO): NO